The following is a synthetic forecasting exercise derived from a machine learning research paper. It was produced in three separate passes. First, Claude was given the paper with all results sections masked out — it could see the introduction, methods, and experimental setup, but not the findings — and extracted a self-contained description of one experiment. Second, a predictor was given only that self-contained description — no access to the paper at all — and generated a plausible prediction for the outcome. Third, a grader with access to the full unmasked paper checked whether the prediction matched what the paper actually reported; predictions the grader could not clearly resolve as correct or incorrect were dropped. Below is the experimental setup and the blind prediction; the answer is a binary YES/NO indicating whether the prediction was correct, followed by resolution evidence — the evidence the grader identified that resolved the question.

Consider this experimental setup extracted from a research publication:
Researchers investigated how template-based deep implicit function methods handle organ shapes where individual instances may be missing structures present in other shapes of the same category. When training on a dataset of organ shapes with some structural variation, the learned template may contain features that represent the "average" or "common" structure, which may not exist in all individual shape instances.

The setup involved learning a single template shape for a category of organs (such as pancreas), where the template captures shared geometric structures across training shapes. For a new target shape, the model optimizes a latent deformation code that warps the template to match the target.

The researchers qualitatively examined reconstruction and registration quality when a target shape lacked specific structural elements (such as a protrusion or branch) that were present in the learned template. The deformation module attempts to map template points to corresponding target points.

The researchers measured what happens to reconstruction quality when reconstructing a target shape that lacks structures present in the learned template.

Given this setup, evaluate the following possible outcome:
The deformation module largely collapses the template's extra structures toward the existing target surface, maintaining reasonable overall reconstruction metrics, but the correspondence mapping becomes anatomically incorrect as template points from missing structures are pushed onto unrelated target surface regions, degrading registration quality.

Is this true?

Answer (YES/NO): NO